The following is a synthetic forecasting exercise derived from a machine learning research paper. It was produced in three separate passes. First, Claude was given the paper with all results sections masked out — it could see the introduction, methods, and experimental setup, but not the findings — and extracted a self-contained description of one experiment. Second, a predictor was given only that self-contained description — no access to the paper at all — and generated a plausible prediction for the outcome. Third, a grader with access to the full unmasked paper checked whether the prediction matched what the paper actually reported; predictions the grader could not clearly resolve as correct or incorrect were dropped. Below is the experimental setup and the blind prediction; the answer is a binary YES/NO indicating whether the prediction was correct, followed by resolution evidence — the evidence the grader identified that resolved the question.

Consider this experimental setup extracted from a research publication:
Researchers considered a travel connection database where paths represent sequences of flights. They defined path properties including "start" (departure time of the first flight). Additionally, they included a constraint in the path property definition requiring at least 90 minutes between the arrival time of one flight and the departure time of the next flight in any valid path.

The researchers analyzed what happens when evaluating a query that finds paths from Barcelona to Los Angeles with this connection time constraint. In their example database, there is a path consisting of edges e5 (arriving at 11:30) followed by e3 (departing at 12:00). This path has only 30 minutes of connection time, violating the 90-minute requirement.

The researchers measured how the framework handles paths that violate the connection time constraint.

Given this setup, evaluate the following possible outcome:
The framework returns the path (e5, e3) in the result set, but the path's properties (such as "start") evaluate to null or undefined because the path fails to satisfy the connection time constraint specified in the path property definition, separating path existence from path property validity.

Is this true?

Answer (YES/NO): NO